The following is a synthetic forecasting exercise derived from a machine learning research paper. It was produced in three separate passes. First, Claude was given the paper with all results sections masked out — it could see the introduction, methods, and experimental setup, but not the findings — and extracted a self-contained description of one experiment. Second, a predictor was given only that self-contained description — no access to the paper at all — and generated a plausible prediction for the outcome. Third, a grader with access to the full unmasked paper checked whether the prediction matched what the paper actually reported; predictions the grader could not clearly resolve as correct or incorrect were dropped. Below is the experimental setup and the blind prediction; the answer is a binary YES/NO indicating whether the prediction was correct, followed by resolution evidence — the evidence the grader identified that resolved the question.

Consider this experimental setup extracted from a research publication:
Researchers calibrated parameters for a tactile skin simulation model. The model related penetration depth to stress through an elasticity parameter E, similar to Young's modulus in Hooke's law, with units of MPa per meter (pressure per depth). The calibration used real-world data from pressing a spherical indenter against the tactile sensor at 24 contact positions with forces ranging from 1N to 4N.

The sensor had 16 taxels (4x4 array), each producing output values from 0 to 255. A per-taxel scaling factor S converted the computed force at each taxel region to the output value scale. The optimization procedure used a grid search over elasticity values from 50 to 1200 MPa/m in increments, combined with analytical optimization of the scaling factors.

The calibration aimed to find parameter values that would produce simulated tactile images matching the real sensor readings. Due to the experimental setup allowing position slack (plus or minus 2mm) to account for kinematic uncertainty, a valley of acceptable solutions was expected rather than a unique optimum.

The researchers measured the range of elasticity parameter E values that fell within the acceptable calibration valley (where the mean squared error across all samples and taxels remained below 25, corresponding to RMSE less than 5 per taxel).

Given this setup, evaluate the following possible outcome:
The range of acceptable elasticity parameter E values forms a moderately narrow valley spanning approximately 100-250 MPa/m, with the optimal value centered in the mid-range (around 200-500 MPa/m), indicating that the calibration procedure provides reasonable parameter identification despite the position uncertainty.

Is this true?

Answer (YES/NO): NO